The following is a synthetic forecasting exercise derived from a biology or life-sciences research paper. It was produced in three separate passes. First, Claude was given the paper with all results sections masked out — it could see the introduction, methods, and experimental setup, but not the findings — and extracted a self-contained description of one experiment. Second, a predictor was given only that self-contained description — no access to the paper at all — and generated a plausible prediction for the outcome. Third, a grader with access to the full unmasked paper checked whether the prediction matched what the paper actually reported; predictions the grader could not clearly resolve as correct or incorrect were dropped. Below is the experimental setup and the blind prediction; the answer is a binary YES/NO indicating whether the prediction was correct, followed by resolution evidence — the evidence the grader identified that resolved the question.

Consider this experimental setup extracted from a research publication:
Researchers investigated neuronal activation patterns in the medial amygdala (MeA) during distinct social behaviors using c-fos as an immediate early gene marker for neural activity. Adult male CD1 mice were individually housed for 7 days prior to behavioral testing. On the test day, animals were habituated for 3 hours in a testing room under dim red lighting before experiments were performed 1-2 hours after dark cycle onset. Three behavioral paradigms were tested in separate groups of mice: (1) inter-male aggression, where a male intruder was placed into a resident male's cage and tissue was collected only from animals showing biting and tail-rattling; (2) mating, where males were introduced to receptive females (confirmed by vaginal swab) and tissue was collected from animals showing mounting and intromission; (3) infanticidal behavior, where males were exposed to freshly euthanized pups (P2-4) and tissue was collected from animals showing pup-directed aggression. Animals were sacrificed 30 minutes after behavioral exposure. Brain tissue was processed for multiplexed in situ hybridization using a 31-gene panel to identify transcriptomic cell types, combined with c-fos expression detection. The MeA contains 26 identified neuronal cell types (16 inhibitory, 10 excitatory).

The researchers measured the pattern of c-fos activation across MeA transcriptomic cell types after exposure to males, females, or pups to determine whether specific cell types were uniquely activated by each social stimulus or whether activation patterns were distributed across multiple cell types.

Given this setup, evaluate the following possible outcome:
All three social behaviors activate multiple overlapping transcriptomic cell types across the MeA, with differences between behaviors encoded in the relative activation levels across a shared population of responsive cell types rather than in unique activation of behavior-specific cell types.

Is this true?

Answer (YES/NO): YES